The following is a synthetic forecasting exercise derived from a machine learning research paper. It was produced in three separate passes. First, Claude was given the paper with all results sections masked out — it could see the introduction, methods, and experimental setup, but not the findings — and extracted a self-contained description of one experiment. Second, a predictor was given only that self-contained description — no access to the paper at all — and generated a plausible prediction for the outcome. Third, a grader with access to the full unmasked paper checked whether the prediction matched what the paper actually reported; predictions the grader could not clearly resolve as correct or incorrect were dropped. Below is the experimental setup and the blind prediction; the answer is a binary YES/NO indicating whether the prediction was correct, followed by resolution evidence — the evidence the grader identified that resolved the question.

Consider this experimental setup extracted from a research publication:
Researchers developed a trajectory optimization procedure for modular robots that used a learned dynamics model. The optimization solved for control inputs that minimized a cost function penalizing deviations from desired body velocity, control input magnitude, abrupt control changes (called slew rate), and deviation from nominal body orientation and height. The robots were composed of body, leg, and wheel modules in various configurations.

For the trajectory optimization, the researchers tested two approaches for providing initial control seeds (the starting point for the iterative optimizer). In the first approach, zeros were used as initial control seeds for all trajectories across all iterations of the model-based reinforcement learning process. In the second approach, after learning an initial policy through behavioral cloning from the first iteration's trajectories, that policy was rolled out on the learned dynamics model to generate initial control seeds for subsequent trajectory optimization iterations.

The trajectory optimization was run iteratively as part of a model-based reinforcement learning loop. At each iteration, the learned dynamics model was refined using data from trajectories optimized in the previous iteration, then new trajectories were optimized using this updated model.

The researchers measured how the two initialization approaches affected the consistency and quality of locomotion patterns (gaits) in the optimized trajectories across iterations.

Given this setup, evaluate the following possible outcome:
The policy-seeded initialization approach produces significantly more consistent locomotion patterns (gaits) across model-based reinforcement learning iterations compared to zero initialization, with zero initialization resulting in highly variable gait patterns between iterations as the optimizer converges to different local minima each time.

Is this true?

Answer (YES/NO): YES